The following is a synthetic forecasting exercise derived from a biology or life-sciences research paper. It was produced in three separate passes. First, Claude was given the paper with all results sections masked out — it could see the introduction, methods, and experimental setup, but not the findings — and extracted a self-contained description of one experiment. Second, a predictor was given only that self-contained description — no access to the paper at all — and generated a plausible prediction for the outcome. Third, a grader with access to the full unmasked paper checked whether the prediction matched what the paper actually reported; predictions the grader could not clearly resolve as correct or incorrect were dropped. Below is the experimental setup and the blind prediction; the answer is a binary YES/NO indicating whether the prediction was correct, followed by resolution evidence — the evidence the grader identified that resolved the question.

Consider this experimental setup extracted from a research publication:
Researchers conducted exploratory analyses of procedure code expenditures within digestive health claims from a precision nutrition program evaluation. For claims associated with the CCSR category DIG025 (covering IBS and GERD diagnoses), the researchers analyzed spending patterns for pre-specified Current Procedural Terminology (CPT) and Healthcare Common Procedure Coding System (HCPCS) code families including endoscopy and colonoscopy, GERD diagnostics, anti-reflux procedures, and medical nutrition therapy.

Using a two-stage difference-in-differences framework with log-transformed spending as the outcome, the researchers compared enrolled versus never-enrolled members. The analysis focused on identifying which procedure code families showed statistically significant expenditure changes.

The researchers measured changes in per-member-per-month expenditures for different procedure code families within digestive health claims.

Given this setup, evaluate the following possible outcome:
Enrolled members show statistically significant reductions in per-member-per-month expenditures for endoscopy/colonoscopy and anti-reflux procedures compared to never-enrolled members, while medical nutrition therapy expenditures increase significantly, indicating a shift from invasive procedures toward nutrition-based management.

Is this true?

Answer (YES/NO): NO